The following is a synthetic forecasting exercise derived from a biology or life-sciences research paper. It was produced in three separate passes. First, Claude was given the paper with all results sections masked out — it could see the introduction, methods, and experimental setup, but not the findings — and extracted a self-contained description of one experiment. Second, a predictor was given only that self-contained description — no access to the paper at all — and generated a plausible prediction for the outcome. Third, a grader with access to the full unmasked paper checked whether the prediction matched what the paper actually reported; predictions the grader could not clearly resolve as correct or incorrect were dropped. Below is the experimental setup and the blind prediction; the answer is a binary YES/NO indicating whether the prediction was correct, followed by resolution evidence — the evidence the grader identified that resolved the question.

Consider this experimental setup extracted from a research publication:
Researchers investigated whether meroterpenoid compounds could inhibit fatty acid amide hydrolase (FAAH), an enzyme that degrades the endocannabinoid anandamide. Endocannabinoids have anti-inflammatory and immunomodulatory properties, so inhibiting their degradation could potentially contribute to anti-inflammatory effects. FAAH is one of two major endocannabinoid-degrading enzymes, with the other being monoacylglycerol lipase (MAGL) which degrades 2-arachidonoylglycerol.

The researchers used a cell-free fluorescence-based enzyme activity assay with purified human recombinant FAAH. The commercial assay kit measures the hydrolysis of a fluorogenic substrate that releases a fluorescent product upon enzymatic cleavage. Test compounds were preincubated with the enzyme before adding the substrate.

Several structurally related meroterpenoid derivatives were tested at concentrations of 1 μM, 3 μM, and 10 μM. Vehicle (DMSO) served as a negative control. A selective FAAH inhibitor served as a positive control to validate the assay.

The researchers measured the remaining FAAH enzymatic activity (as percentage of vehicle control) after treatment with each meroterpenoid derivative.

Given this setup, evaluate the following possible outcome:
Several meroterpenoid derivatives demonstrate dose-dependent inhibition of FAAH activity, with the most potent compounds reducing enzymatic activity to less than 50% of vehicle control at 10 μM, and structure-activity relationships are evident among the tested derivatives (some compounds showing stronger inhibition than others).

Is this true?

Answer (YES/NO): NO